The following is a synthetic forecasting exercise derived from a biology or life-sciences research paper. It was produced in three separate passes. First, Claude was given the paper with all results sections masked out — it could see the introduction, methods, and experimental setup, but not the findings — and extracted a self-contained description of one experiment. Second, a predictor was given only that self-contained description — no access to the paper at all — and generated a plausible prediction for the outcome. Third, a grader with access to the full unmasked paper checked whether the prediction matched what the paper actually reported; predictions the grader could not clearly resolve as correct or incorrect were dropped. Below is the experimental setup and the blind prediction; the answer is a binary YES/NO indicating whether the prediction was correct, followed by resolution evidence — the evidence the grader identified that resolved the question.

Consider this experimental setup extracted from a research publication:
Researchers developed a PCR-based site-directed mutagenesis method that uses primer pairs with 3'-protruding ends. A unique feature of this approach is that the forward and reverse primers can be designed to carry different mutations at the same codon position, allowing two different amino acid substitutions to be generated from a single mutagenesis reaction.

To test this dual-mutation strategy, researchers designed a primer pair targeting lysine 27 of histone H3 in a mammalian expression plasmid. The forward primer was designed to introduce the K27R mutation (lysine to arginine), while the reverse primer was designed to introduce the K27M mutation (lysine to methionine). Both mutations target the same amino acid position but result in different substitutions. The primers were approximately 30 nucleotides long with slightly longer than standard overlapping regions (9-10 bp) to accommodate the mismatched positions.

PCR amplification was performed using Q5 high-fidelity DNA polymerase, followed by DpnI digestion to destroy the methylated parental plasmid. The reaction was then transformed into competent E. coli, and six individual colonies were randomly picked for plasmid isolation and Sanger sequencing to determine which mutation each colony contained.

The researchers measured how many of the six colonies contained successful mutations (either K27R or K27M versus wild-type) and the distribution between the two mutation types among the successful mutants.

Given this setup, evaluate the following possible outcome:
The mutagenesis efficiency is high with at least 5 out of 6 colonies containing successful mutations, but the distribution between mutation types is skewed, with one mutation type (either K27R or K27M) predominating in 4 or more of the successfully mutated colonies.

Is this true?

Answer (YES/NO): YES